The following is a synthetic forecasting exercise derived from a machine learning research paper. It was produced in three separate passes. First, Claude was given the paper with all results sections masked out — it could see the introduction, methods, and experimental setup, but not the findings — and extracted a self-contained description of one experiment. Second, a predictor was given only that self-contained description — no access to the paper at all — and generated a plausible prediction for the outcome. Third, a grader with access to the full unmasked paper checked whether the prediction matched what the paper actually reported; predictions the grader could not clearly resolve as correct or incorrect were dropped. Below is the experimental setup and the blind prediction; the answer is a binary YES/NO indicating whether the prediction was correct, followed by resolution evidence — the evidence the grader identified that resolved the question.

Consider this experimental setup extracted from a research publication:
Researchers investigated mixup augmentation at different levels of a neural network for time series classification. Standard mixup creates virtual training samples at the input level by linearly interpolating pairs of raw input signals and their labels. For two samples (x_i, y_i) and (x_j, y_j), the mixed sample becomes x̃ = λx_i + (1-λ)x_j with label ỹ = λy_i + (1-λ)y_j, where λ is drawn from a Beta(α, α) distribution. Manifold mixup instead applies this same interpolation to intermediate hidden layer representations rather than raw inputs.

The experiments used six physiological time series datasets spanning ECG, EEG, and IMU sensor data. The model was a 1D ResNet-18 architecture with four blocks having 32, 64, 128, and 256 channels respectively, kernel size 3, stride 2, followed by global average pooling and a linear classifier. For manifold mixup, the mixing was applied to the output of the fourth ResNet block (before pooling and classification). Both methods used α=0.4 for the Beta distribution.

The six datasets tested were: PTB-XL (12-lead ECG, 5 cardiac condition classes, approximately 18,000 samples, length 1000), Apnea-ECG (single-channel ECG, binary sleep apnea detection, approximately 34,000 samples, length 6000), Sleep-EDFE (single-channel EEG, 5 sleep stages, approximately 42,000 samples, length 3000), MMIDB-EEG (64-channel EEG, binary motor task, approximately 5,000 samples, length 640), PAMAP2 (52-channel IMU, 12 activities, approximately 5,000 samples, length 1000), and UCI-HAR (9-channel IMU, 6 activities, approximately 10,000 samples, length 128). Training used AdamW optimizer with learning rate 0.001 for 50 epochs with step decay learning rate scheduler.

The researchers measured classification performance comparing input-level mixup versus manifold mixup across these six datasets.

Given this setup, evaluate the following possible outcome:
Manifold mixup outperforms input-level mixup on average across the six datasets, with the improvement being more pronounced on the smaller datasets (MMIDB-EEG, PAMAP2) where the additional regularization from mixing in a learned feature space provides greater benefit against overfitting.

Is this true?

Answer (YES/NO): NO